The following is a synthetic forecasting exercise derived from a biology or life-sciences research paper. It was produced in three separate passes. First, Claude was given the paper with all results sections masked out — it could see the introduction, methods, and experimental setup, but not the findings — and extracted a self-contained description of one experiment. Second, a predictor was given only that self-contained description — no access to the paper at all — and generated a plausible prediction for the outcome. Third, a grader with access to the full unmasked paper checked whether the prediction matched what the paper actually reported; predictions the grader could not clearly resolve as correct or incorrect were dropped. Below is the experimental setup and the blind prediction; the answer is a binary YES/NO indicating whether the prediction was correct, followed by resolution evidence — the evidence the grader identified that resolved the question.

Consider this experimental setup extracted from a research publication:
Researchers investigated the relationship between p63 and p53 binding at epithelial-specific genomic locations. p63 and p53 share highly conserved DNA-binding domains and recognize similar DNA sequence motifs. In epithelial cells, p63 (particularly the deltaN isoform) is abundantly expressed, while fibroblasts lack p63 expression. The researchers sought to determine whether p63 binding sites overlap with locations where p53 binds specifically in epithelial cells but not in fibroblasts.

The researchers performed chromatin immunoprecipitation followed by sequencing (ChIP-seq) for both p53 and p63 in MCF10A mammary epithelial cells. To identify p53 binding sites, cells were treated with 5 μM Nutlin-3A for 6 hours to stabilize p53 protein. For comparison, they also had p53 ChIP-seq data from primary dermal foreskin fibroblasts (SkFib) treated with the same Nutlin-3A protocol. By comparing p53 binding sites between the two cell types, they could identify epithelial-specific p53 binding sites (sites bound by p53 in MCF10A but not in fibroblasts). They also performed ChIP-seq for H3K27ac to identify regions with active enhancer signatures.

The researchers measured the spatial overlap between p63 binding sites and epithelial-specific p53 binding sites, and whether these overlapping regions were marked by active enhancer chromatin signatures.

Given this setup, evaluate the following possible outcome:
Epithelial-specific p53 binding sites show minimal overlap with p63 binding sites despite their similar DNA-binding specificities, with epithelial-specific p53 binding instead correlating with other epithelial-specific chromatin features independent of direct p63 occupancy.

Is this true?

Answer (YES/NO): NO